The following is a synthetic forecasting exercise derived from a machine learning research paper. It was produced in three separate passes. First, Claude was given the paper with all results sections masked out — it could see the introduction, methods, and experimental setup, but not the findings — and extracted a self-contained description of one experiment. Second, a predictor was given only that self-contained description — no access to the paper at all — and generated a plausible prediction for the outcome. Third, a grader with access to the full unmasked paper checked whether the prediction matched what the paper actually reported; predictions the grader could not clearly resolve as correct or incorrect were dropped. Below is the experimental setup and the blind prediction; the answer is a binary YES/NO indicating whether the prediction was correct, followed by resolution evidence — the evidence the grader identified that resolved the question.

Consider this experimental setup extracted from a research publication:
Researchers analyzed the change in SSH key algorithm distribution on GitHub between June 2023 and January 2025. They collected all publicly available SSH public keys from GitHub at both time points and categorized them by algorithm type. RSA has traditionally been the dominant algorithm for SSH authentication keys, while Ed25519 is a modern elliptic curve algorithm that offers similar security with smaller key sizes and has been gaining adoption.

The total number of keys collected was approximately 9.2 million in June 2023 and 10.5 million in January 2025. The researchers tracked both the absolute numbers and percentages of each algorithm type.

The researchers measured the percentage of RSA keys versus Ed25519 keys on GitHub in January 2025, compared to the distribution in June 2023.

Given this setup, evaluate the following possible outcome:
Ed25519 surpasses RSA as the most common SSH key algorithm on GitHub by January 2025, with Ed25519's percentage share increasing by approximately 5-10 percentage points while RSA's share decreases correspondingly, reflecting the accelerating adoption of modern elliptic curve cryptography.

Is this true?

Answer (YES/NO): NO